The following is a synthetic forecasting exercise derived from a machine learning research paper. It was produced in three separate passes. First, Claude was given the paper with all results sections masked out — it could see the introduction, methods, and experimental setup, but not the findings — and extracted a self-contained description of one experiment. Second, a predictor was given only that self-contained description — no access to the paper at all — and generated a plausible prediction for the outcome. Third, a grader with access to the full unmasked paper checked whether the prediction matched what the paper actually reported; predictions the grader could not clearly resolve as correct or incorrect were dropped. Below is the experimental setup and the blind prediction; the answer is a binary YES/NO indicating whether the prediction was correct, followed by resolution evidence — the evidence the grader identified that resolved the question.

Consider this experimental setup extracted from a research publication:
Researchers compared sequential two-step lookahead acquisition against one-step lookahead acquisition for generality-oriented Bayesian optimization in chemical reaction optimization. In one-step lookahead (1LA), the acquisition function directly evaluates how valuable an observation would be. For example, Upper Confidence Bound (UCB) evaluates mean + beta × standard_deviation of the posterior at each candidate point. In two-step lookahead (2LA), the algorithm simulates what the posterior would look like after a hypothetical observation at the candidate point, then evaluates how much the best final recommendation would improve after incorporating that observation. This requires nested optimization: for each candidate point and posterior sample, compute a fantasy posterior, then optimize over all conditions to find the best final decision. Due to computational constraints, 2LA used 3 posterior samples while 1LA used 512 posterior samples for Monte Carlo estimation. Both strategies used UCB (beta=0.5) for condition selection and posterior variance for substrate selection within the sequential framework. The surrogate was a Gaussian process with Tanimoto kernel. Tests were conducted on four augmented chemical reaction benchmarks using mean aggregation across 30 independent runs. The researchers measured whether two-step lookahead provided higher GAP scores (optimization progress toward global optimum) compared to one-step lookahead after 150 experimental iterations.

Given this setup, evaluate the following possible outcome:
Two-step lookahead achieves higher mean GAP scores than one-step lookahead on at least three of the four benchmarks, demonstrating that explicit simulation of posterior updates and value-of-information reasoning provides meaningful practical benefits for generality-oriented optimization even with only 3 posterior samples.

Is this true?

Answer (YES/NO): NO